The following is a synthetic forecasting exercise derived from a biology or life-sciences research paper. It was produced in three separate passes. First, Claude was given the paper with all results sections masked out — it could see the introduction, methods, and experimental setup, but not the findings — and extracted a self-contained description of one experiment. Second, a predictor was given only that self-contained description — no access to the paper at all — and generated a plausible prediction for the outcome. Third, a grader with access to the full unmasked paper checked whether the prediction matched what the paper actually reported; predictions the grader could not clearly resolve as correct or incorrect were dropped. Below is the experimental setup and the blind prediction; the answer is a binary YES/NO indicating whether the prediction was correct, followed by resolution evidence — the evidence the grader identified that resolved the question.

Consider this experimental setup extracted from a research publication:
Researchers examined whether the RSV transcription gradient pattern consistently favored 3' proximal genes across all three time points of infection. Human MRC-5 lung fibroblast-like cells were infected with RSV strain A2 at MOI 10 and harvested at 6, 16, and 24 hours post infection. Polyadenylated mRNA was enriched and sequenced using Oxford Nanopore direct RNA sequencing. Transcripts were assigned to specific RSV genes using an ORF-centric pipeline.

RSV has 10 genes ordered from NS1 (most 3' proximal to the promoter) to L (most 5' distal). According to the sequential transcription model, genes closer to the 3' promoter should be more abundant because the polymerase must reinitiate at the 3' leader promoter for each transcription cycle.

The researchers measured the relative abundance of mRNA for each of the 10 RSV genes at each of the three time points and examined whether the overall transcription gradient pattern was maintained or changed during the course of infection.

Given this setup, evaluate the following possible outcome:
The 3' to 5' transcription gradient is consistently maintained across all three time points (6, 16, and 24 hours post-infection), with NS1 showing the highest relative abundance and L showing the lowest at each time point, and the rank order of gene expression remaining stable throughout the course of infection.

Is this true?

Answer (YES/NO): NO